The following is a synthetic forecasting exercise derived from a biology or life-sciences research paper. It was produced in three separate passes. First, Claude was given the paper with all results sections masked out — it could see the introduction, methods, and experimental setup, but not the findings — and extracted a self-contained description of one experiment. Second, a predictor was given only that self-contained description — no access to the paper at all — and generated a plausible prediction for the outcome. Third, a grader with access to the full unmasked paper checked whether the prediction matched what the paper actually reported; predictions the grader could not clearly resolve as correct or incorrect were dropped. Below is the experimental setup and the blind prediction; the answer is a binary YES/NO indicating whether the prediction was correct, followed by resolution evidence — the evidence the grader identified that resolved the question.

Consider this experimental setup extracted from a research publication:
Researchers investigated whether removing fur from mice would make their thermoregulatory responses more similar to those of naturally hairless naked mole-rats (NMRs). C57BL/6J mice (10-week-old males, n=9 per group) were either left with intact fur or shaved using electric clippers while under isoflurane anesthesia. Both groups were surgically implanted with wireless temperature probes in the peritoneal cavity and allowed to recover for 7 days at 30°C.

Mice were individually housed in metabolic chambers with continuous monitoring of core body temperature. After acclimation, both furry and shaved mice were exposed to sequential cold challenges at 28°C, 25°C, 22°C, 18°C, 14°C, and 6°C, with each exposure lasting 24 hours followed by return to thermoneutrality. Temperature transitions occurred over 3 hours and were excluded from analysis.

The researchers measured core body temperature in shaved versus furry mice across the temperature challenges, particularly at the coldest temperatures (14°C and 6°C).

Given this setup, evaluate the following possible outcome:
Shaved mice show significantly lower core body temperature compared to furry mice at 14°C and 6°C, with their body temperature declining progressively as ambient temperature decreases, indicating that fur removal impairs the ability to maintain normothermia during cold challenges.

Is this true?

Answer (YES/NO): YES